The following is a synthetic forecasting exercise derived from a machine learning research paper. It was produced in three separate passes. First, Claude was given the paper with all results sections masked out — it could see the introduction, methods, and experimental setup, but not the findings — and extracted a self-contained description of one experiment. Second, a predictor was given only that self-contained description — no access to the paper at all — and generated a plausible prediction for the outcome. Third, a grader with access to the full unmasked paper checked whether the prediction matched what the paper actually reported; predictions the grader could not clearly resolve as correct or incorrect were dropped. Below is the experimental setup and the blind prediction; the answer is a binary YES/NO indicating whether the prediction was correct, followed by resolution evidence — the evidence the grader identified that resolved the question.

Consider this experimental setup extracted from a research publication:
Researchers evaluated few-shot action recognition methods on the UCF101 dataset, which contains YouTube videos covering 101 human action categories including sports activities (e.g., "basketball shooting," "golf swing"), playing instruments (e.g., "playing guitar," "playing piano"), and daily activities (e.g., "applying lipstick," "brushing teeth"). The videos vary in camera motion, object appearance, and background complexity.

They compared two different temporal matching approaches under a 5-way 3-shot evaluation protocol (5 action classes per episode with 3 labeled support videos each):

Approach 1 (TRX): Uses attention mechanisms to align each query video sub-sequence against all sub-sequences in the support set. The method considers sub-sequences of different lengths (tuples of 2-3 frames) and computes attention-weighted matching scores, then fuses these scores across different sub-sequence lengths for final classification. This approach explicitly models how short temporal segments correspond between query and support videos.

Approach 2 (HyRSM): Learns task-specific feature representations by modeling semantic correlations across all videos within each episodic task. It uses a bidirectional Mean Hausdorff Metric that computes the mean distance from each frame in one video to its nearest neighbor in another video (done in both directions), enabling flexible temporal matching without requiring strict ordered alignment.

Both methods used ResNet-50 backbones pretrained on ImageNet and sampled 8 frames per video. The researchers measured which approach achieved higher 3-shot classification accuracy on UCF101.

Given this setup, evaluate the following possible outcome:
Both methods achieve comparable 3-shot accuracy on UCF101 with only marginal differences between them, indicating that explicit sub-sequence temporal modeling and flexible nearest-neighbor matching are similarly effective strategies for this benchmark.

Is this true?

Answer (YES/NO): YES